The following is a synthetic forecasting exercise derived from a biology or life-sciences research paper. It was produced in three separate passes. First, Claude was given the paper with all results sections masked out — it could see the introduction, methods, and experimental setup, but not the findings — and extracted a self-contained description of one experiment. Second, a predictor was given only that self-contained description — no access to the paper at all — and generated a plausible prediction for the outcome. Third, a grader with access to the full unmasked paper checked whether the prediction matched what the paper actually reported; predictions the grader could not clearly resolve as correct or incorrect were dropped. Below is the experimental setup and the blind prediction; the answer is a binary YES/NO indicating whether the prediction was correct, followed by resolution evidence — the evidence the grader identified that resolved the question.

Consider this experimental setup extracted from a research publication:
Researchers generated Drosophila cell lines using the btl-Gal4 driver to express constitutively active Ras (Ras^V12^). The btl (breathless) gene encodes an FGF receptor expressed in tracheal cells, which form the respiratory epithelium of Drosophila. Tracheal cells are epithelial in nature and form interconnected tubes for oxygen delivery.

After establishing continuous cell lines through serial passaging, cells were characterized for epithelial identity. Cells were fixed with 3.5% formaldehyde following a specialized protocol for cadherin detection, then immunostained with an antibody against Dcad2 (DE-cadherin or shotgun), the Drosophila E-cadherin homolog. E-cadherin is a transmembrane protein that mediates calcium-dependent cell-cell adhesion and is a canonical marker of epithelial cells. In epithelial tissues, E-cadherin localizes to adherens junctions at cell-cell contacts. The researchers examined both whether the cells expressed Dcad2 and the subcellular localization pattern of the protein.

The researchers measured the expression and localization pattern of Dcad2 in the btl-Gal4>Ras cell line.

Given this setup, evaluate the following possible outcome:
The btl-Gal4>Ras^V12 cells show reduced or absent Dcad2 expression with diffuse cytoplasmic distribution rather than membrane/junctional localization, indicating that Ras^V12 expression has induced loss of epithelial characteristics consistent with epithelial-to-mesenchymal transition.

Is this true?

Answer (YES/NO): NO